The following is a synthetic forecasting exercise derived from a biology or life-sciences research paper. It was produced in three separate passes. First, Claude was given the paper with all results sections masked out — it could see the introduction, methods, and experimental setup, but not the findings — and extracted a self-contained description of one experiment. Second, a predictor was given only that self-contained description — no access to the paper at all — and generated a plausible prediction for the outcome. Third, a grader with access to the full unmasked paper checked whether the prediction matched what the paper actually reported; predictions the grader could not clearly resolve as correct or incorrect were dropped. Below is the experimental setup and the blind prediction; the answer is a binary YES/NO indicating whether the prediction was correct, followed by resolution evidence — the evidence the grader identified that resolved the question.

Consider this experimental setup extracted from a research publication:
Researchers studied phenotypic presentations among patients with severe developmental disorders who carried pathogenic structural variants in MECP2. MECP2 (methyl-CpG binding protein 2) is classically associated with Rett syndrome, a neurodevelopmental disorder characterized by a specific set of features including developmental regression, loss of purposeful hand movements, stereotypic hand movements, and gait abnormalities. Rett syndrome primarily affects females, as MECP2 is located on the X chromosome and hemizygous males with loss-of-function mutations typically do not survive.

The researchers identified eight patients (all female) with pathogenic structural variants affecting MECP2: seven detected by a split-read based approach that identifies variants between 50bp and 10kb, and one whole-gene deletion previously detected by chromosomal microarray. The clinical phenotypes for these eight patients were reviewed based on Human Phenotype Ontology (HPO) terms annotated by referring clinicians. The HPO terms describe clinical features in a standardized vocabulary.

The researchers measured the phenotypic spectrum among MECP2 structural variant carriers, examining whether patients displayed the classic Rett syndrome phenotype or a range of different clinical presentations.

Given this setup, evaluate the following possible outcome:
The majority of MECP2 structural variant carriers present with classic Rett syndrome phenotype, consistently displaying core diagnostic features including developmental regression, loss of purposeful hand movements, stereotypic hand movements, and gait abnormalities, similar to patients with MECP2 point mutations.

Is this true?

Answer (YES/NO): NO